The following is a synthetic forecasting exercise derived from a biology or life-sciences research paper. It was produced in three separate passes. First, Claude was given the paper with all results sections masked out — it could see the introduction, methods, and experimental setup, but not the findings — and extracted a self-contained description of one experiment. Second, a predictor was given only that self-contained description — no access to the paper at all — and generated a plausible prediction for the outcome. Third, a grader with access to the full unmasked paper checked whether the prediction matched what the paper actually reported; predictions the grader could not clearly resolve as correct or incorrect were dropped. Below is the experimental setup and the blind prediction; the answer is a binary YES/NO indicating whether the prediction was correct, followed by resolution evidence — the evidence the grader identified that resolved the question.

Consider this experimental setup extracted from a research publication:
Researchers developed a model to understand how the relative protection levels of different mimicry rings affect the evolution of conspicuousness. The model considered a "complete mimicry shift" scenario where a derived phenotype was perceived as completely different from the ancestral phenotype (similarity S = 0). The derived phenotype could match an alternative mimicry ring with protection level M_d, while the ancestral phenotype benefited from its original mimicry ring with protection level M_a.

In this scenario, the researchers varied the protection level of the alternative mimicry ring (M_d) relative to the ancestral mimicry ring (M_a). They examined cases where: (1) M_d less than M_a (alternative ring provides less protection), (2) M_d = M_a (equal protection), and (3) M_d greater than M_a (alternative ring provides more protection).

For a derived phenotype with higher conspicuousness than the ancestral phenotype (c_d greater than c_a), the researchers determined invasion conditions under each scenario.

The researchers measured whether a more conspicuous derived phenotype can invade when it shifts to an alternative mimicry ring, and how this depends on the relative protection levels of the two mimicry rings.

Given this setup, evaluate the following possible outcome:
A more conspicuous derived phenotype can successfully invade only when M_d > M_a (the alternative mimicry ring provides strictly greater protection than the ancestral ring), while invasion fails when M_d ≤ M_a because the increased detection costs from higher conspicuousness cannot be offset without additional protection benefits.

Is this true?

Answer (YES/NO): NO